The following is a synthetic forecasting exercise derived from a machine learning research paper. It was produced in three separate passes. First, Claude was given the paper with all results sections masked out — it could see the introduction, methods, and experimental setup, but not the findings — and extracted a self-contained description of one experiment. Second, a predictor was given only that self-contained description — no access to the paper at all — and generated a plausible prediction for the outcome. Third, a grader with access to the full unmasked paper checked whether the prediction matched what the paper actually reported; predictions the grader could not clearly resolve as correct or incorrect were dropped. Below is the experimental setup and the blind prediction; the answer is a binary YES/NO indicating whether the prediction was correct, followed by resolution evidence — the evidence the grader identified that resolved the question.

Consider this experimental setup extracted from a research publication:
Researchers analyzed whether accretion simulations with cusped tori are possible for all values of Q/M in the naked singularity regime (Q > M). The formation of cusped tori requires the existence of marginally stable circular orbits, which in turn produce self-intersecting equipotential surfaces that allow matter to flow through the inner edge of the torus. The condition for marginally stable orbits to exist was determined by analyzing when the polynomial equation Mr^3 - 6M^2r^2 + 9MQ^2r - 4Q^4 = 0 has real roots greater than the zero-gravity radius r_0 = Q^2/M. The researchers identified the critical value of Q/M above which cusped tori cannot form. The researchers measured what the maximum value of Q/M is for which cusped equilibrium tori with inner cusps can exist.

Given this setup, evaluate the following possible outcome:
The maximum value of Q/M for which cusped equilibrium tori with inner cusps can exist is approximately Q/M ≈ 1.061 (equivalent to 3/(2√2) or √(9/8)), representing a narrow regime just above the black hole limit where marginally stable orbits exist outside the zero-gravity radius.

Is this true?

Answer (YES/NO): NO